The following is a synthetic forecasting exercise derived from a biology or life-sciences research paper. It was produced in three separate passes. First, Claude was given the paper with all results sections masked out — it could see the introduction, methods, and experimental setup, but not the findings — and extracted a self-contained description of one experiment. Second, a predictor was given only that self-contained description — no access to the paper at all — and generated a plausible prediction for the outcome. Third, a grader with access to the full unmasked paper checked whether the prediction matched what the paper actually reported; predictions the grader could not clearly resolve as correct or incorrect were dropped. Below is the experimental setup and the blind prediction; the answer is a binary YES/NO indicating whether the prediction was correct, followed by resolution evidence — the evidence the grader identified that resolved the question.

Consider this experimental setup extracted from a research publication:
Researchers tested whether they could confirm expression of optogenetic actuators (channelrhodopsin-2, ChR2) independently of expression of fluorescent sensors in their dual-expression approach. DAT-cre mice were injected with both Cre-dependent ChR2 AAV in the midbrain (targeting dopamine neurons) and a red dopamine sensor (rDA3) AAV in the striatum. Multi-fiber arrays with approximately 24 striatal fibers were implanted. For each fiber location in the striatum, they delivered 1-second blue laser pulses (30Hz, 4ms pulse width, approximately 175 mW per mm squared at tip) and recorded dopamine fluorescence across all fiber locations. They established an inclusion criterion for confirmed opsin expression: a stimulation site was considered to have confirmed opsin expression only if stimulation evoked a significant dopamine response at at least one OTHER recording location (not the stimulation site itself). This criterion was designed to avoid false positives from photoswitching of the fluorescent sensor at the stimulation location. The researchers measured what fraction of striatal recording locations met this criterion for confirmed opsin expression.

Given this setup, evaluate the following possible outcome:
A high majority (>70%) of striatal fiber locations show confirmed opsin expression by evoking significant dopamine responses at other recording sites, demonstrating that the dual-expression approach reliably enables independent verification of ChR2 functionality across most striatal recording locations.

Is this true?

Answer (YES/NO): YES